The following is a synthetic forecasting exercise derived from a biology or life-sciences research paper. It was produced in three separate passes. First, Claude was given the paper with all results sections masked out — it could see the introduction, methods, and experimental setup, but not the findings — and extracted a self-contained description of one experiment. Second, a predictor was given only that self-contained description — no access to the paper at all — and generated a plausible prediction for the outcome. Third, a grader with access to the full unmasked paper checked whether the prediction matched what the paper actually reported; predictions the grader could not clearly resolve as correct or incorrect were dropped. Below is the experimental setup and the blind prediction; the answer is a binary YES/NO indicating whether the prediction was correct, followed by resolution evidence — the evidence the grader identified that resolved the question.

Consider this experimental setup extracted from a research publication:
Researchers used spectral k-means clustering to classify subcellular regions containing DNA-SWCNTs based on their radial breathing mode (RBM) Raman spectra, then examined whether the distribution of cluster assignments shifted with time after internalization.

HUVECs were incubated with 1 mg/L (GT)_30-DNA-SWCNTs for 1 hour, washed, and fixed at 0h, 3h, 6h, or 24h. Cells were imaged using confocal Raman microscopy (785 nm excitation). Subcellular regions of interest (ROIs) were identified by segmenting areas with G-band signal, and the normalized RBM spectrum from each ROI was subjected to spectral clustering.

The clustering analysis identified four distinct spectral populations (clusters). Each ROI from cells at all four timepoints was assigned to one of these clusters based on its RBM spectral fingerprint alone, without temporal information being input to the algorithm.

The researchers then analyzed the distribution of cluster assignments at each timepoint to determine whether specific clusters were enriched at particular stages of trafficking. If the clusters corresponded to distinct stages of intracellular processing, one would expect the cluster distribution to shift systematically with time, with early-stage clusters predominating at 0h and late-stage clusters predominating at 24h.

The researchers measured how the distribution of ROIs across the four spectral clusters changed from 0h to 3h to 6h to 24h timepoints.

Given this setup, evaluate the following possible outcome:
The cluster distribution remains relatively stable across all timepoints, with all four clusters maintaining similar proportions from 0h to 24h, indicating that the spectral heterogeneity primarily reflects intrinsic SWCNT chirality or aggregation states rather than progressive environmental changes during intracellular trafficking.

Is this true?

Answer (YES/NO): NO